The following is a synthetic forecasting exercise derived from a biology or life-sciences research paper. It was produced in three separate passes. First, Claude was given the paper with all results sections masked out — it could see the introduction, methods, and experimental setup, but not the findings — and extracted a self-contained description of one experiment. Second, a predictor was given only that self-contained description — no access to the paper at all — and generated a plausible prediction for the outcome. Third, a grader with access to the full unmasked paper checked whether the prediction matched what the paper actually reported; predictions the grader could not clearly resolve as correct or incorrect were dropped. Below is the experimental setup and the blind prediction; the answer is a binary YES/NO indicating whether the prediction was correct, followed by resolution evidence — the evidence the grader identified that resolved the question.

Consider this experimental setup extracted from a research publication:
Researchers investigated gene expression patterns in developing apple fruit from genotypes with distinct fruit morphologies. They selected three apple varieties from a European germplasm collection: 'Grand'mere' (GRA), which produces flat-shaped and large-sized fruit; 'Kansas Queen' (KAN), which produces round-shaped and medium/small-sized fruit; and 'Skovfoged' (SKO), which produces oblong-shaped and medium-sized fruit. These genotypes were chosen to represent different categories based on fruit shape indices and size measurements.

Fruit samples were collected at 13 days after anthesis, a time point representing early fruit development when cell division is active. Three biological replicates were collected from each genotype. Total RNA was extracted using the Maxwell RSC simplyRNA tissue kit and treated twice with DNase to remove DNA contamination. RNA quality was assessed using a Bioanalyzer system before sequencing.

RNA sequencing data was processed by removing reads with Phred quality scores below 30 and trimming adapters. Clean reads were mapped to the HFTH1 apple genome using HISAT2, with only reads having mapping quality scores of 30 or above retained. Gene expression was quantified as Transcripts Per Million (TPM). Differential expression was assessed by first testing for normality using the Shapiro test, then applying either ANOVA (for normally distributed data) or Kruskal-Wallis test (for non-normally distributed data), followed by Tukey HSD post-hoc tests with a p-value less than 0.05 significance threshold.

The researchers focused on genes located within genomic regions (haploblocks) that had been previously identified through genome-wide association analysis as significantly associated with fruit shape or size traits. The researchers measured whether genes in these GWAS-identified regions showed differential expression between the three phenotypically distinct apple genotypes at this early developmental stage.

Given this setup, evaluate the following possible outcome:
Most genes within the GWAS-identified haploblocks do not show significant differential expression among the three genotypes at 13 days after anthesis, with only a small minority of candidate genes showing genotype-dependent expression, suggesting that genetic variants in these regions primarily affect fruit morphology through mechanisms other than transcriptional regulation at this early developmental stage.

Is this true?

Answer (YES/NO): NO